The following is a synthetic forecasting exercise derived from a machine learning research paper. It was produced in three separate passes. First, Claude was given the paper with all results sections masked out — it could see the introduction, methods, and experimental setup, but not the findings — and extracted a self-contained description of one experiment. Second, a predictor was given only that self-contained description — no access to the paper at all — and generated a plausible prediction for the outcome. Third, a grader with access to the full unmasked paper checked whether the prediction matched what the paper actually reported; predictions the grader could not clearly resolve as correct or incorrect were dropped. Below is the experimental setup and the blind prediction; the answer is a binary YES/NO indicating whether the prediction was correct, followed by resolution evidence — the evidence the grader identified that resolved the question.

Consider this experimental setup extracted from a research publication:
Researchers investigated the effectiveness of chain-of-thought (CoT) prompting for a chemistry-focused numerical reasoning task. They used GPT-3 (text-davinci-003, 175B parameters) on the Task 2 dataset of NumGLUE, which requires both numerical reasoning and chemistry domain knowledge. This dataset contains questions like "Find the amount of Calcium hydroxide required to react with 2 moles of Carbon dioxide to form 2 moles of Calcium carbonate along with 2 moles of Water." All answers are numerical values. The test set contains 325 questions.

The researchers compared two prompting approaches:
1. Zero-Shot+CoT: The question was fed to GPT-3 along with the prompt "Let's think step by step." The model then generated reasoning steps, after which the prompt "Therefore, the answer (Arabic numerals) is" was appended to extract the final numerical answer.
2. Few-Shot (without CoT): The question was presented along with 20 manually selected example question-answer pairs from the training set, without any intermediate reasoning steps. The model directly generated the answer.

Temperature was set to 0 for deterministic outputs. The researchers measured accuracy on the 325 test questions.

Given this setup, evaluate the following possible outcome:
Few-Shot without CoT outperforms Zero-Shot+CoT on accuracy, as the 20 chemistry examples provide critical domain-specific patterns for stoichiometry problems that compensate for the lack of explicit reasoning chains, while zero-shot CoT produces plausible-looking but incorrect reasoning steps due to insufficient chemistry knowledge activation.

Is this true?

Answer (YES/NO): YES